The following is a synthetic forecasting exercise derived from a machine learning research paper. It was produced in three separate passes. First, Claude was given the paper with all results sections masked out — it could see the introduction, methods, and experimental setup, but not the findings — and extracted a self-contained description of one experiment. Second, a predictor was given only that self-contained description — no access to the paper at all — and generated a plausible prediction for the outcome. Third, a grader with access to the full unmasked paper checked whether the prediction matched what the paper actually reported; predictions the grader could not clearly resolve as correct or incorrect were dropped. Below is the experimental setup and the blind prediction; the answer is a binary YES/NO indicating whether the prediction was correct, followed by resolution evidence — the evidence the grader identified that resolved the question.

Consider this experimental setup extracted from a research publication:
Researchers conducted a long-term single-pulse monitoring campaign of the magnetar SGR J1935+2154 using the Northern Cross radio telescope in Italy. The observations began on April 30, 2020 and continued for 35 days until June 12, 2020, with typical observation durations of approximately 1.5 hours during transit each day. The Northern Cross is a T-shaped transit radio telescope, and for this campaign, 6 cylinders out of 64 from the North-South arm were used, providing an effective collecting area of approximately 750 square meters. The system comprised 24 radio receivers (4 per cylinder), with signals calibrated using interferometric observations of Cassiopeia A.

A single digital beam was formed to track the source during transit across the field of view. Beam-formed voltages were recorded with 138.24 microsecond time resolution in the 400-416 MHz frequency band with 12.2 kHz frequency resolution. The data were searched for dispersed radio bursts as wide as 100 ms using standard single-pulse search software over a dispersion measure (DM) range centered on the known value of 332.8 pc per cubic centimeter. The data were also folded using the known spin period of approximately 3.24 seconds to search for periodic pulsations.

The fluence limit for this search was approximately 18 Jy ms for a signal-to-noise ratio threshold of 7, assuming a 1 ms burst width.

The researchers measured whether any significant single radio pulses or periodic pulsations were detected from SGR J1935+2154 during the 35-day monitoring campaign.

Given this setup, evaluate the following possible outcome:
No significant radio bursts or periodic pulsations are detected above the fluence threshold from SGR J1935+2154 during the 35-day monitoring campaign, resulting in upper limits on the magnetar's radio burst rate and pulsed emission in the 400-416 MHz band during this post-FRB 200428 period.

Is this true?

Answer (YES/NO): YES